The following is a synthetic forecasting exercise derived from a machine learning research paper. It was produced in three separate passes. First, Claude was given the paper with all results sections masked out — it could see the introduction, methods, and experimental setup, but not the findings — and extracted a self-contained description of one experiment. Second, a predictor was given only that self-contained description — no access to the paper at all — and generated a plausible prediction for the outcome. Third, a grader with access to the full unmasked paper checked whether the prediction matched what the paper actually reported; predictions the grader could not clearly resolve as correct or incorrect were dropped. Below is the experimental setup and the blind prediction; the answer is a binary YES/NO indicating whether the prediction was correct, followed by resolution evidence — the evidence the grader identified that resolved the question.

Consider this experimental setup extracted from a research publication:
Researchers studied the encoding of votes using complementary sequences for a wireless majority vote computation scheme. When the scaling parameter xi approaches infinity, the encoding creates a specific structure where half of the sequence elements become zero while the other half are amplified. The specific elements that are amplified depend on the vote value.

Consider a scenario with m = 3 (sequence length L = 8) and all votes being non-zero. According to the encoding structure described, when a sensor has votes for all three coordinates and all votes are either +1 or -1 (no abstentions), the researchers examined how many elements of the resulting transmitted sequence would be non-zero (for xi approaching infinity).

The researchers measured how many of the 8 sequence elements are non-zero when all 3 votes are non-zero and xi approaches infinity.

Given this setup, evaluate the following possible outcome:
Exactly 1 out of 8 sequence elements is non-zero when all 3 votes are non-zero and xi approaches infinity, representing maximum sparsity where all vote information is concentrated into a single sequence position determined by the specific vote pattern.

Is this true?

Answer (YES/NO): YES